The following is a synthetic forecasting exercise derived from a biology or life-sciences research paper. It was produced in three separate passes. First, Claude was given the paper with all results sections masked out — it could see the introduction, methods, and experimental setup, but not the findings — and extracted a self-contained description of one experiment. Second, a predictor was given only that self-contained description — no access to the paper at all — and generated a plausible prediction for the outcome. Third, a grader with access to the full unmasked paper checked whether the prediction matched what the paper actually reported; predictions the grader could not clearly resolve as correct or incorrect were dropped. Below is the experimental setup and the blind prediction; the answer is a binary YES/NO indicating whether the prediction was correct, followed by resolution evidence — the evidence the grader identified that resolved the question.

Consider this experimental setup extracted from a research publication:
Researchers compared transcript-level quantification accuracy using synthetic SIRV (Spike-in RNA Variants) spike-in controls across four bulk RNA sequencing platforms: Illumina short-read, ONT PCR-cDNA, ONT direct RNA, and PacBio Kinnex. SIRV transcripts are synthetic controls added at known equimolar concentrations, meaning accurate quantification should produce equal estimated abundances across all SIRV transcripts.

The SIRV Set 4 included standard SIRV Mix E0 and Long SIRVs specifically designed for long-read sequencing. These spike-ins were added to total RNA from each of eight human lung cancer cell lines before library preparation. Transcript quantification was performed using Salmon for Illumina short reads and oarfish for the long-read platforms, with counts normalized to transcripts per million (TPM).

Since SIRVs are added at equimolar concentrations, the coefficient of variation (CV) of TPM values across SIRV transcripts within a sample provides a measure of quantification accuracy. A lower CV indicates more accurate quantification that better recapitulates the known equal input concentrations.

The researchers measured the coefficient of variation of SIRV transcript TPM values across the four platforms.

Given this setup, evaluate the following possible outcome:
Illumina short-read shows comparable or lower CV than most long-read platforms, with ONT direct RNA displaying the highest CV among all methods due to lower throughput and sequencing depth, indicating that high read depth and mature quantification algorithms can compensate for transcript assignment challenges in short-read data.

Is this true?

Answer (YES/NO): NO